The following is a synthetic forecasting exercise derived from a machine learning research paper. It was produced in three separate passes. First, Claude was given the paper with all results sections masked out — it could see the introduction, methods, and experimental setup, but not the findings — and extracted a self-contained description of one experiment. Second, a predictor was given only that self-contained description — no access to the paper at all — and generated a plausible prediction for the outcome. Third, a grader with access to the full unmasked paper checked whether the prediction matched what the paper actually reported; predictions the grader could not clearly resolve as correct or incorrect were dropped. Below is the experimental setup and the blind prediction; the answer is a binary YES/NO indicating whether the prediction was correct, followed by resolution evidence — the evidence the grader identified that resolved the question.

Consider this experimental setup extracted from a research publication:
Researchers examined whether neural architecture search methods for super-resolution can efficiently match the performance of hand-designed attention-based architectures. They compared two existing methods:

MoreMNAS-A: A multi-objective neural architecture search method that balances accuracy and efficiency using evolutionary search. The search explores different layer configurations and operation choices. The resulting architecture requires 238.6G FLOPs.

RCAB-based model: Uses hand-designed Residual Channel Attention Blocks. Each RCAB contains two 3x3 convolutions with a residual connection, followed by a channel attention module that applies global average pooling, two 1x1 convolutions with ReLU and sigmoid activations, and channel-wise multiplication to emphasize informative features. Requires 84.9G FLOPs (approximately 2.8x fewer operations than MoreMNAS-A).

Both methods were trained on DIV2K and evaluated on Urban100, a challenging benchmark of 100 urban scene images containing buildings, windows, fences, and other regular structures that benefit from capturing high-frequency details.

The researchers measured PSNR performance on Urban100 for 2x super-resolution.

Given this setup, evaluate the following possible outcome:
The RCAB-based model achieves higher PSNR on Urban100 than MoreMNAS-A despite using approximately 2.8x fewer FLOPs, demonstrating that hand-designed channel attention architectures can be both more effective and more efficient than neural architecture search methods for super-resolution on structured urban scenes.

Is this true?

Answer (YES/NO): NO